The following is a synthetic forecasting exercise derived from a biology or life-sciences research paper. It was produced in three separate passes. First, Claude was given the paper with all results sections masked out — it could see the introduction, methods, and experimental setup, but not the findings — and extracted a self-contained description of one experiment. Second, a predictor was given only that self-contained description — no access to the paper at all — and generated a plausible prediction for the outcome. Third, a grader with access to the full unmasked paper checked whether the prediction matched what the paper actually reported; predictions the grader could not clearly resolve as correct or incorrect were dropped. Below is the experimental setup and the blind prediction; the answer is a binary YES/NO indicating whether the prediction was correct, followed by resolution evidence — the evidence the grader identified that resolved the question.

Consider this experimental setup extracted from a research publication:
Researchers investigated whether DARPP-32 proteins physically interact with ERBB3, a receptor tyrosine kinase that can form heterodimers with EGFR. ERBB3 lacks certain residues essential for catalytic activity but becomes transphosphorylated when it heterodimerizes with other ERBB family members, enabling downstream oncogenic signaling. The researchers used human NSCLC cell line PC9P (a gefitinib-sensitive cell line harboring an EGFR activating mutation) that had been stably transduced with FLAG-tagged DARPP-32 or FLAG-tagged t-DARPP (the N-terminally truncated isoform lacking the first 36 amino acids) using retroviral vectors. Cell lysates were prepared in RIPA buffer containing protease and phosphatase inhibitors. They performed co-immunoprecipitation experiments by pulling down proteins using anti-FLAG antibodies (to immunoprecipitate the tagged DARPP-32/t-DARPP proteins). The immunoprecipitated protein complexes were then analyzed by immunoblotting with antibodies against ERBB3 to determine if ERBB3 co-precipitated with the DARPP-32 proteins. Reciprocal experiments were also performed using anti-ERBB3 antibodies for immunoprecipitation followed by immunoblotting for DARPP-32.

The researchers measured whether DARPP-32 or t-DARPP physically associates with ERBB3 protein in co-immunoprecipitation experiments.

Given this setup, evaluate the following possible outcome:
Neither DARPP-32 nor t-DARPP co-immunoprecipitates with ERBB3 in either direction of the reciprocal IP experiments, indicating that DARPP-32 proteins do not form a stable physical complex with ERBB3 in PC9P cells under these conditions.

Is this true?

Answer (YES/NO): NO